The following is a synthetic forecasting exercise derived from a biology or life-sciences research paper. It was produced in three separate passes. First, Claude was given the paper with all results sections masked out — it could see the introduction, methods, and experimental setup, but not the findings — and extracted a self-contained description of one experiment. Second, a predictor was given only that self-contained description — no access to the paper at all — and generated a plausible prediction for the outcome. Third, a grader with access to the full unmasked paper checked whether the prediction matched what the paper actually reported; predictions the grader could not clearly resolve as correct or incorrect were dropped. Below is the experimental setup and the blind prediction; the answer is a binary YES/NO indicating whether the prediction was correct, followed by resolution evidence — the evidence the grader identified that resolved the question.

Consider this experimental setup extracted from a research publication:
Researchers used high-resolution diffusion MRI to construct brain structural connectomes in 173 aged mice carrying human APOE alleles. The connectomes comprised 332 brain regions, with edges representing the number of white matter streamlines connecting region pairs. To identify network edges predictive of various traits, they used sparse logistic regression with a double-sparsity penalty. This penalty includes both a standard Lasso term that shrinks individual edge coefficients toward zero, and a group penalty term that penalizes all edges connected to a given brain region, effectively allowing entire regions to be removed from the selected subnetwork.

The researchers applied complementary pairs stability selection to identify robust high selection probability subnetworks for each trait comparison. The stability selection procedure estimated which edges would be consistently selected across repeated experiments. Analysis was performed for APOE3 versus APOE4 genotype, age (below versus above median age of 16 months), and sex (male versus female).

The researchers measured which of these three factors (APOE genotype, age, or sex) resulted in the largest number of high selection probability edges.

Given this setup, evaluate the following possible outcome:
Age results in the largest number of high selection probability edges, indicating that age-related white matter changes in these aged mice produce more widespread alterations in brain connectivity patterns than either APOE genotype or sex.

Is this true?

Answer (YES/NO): NO